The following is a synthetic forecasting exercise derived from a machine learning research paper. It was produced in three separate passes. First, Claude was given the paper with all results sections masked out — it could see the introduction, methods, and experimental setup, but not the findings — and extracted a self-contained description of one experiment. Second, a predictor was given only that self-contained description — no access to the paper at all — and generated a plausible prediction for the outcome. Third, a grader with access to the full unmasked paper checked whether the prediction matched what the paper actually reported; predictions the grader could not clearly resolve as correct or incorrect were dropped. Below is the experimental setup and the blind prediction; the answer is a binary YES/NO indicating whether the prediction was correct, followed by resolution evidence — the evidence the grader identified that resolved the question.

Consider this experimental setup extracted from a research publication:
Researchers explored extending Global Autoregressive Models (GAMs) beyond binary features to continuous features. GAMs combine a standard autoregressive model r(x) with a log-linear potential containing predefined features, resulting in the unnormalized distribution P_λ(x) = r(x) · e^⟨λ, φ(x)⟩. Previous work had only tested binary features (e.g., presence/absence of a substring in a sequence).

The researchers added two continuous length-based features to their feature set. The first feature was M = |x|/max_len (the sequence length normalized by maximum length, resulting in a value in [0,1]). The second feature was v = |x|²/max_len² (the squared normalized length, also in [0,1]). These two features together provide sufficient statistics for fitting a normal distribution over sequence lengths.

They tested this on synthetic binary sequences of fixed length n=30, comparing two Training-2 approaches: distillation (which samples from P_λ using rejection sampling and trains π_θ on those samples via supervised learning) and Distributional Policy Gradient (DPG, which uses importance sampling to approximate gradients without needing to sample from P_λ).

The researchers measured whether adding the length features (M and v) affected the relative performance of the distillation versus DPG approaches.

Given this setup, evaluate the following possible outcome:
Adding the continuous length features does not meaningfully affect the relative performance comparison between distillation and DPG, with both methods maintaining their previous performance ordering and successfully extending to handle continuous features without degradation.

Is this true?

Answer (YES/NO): YES